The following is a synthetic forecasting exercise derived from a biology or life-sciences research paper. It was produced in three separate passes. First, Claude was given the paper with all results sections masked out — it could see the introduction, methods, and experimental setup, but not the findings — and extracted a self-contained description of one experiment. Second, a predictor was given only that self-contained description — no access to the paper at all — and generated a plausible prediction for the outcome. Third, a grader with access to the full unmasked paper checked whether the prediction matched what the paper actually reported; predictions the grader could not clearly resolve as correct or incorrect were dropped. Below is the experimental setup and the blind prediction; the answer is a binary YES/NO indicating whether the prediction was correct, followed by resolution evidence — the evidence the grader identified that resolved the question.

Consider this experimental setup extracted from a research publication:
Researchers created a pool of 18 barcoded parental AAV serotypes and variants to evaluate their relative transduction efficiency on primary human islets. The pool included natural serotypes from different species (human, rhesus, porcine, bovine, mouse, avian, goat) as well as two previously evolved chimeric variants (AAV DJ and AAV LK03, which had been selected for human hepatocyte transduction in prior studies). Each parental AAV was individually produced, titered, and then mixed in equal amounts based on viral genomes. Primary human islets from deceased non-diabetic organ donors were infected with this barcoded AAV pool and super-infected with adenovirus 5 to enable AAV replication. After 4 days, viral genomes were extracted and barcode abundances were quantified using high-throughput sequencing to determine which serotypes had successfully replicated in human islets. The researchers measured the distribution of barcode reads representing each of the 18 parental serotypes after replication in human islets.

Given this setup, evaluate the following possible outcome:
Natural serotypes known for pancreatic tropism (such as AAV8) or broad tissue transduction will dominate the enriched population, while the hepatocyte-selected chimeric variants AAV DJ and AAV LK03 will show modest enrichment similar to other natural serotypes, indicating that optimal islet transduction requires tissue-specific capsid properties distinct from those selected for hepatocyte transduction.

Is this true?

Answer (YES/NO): NO